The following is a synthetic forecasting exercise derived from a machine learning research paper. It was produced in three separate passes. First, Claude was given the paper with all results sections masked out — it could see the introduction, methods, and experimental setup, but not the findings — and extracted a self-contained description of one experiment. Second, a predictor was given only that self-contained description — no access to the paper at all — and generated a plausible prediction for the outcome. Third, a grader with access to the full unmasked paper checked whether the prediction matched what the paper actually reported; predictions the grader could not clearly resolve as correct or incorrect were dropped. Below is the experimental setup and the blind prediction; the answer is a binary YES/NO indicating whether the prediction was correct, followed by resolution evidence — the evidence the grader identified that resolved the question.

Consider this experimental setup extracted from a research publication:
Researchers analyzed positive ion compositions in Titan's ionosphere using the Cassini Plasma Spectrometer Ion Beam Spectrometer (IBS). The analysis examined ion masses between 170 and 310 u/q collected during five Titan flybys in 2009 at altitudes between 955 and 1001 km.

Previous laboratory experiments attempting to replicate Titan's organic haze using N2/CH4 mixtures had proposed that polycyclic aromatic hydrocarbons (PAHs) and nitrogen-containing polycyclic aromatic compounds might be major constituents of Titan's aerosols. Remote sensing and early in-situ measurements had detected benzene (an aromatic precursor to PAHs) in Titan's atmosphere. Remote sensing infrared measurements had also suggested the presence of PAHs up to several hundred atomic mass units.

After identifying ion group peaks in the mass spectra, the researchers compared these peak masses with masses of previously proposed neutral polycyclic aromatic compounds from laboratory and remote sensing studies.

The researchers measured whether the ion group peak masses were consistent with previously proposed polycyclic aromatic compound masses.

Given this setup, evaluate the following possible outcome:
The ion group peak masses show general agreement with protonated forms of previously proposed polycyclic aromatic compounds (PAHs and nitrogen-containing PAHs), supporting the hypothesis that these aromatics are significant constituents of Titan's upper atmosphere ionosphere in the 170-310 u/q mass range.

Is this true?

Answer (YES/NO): YES